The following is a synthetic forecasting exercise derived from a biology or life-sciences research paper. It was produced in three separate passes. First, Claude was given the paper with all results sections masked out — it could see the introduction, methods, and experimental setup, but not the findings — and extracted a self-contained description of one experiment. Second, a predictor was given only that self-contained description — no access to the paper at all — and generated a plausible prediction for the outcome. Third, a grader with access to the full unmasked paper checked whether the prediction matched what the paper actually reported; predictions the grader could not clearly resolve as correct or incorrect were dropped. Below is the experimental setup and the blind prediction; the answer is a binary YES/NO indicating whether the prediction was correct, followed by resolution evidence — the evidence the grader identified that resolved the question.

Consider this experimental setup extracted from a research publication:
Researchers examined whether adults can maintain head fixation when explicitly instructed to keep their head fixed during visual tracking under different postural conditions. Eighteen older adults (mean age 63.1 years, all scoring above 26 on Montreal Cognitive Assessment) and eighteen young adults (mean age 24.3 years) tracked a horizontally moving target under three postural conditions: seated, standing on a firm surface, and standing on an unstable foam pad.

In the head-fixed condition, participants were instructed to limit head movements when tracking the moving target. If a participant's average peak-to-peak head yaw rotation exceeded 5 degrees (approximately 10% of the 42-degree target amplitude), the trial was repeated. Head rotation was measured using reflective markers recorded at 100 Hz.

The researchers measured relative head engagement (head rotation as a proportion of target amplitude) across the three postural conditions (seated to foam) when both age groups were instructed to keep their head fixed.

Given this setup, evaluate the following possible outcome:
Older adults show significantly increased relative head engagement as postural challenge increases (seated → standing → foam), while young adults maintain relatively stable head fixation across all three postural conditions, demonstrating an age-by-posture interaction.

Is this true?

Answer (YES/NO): NO